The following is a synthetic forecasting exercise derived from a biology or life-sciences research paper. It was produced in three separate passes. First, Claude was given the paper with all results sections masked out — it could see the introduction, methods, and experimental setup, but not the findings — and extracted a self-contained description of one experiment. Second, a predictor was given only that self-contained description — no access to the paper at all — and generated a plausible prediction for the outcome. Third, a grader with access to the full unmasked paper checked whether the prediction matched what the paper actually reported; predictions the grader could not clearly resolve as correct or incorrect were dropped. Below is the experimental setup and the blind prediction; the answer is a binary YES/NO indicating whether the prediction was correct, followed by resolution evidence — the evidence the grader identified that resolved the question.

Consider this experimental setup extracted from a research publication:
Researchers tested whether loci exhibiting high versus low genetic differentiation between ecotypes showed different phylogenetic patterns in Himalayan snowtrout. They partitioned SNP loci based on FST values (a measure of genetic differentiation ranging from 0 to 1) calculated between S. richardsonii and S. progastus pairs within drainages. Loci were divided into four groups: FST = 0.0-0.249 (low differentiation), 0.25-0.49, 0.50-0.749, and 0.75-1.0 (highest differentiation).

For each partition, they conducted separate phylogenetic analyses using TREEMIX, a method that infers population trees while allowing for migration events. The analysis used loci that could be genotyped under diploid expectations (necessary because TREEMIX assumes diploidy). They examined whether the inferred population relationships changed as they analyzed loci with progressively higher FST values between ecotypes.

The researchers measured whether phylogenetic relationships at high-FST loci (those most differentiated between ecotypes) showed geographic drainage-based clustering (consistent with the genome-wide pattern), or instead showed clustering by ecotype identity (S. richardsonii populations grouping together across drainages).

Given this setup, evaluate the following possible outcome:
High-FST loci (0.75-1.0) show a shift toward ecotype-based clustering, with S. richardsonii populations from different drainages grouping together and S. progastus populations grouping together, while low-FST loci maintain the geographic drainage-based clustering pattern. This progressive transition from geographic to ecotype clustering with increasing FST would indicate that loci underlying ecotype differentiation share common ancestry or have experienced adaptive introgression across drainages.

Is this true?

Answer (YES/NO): YES